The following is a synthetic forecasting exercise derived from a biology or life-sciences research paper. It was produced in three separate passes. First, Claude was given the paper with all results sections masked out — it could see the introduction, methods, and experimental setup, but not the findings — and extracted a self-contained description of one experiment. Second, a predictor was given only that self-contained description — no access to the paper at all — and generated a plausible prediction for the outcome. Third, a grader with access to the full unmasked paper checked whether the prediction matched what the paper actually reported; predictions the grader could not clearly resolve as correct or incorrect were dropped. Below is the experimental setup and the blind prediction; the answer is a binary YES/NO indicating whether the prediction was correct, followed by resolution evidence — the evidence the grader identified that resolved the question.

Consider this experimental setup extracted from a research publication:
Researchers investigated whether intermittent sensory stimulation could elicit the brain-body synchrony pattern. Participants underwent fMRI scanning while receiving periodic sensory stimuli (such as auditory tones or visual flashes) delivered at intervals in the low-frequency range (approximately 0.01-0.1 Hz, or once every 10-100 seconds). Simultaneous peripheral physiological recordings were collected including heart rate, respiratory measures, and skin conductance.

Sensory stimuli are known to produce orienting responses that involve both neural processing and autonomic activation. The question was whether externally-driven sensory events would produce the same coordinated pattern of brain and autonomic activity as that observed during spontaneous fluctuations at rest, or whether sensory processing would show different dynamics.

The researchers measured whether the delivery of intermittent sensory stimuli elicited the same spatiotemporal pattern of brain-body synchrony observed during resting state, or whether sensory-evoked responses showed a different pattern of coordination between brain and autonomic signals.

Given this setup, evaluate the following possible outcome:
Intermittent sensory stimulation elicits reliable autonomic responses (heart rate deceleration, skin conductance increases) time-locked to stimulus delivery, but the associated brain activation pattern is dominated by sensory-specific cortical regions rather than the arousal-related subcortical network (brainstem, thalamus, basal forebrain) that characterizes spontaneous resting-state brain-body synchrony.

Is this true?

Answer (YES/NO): NO